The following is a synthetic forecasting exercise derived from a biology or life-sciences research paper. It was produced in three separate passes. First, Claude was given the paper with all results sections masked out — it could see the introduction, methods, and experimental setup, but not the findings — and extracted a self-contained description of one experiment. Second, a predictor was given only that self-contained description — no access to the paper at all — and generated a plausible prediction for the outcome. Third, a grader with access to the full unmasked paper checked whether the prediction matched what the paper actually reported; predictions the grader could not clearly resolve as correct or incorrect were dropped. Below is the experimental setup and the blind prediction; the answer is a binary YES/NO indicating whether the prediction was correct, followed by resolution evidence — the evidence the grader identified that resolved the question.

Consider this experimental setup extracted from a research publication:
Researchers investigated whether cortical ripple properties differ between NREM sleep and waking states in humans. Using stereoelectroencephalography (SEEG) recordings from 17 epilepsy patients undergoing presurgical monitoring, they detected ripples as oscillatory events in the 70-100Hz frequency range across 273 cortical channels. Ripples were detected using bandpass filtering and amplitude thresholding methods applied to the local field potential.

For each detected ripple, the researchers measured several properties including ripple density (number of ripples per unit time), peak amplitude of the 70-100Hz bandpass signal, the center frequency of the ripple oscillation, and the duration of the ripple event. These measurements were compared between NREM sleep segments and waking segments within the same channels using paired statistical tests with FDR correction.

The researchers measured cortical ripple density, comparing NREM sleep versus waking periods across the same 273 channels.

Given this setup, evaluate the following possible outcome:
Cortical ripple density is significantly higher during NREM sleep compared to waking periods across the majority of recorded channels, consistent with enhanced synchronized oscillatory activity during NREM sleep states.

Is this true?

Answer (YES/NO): YES